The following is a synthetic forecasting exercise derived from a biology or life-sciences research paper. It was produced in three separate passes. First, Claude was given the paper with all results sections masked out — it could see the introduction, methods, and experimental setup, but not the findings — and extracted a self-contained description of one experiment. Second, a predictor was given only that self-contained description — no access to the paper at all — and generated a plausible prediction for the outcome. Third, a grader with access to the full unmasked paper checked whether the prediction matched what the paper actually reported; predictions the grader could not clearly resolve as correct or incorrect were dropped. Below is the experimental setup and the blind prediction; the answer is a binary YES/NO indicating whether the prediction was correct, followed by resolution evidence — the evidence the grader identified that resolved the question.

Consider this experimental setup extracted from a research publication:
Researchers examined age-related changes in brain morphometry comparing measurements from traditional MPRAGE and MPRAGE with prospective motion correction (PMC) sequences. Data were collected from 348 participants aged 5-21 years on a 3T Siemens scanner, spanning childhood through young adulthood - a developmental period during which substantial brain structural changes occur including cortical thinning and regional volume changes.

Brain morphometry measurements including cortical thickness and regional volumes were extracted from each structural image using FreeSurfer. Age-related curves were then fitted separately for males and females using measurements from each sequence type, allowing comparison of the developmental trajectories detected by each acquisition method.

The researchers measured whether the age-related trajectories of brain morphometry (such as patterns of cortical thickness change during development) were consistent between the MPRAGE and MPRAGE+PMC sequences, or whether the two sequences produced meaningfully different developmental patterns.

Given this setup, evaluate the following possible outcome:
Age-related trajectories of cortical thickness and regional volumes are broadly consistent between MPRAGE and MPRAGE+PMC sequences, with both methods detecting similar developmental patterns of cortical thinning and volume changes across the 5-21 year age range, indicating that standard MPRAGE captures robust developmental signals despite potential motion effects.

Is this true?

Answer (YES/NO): YES